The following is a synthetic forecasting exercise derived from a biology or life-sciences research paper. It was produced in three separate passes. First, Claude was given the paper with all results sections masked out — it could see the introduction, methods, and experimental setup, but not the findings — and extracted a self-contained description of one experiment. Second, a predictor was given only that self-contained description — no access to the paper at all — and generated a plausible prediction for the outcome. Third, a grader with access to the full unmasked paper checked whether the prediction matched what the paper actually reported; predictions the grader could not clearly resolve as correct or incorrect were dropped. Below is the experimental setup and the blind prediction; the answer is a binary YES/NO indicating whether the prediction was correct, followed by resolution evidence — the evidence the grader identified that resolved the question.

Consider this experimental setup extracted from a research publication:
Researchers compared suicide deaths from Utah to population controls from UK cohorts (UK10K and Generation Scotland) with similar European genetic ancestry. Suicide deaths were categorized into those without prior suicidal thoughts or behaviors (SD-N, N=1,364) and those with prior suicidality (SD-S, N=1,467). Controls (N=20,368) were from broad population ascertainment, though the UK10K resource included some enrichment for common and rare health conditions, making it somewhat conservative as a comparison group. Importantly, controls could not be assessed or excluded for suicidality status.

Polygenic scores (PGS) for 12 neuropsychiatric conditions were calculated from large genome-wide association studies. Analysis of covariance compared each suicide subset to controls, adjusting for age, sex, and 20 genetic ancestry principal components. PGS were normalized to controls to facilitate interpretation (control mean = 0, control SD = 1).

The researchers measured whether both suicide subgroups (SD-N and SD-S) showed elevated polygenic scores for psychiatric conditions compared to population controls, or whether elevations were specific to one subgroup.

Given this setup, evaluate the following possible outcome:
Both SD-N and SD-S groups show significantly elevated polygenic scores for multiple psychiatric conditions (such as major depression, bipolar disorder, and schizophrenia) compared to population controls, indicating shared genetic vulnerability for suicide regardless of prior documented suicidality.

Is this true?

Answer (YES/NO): NO